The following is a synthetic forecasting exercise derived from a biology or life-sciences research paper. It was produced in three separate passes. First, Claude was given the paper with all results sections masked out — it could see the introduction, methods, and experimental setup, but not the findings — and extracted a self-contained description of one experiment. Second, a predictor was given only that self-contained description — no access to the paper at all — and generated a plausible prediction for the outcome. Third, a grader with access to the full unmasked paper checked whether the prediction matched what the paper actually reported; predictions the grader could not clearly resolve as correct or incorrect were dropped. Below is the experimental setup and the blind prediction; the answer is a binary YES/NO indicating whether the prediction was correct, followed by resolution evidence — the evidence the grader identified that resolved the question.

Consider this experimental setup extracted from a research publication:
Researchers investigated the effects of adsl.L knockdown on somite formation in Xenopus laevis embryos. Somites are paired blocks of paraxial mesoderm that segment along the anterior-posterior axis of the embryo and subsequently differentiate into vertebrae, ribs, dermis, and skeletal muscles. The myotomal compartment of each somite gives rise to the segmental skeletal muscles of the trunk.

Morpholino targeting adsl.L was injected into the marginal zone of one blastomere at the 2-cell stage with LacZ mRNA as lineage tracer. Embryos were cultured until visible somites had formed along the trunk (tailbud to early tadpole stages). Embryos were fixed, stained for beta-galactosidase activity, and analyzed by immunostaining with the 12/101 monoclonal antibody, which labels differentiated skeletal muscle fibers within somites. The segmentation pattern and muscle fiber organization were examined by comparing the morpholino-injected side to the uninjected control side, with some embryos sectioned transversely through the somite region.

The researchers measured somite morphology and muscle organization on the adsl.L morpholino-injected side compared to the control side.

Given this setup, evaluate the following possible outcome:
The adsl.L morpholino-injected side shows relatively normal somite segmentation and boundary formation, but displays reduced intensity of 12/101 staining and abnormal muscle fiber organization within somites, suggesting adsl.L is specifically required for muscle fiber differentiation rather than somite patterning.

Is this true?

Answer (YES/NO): NO